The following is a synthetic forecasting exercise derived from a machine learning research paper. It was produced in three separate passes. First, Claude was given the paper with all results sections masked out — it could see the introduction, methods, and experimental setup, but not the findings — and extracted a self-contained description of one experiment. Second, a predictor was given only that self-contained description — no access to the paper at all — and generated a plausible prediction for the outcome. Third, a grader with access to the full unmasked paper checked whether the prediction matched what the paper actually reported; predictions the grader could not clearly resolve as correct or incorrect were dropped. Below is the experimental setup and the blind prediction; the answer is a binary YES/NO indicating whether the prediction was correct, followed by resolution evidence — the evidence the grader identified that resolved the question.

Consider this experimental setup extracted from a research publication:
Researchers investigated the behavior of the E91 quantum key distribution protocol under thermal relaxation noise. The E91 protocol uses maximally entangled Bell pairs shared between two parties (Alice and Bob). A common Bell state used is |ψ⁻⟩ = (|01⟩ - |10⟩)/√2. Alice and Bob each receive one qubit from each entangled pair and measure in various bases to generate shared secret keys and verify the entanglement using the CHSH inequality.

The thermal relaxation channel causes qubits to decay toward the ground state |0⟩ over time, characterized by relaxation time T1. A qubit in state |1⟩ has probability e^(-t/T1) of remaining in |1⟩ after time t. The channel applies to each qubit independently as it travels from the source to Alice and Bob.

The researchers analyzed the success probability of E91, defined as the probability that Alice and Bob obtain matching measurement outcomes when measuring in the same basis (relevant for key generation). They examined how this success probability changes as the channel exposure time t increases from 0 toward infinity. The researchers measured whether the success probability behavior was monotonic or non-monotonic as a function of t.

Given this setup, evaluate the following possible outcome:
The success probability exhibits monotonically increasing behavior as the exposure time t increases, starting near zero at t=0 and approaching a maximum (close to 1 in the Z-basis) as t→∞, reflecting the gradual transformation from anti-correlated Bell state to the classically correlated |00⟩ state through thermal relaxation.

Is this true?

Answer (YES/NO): NO